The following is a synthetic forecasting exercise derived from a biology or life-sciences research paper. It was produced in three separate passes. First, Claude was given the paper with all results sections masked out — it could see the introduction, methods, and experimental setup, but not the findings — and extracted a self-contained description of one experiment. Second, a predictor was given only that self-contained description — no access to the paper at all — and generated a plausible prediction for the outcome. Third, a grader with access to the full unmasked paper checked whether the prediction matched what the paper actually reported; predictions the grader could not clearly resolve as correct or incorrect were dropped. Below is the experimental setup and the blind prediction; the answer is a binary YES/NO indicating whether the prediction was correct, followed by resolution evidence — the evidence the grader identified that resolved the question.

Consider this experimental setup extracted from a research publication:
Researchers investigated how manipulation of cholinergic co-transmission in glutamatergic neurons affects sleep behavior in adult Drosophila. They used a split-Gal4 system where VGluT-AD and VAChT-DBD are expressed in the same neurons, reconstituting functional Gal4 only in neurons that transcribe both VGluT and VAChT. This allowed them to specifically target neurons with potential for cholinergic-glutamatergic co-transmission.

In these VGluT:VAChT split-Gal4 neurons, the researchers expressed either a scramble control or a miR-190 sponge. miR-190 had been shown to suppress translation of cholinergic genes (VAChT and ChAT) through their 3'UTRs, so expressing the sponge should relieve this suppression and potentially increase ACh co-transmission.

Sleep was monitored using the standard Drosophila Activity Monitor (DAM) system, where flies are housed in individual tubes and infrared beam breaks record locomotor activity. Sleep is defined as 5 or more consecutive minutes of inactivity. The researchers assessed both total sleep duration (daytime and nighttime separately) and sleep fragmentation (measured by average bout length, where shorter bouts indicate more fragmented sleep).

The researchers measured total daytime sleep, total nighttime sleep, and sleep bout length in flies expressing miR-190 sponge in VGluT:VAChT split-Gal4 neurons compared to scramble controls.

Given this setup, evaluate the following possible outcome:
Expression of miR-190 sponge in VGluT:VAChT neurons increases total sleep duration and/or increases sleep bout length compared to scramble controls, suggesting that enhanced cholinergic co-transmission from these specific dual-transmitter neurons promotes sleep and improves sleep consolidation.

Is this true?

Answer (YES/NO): NO